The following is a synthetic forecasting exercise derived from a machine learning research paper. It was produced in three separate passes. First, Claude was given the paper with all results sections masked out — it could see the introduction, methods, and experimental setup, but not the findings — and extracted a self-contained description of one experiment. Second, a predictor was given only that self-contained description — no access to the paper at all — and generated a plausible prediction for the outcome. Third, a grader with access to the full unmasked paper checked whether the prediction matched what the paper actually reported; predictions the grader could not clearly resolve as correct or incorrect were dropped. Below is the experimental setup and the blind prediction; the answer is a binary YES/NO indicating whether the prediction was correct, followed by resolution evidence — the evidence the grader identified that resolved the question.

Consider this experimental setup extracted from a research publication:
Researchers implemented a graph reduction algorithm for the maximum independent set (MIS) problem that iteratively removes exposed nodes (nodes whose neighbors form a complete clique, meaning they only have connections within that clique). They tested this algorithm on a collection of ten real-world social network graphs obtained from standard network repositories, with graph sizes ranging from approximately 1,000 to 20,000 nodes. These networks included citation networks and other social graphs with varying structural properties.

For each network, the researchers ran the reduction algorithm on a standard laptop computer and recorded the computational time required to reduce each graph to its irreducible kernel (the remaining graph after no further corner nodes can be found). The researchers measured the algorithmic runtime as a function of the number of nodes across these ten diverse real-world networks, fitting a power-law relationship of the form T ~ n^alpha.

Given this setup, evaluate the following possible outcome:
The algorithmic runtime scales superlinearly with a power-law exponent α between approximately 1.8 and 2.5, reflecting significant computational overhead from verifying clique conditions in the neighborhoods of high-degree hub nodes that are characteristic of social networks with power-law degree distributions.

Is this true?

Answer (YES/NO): NO